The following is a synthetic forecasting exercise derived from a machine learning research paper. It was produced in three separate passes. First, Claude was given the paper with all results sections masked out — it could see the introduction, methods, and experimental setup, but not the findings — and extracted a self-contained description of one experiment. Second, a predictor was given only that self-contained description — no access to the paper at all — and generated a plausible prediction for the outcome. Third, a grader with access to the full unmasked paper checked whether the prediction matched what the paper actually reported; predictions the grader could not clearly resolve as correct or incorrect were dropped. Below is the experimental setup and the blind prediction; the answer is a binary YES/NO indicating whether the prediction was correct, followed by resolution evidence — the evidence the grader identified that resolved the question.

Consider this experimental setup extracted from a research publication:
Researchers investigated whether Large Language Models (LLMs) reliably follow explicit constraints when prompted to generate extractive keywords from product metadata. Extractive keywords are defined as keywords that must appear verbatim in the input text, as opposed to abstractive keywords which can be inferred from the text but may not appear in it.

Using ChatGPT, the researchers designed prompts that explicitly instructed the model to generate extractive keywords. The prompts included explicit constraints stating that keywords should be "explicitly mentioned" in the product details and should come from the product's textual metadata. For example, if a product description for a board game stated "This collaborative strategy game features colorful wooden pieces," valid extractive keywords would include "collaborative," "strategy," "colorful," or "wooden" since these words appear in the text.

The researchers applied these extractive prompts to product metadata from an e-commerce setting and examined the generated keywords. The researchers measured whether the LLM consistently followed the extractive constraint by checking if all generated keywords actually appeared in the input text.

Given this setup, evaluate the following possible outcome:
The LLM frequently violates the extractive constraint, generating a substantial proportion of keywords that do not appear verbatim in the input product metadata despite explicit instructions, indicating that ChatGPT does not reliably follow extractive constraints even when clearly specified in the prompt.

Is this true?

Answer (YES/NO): NO